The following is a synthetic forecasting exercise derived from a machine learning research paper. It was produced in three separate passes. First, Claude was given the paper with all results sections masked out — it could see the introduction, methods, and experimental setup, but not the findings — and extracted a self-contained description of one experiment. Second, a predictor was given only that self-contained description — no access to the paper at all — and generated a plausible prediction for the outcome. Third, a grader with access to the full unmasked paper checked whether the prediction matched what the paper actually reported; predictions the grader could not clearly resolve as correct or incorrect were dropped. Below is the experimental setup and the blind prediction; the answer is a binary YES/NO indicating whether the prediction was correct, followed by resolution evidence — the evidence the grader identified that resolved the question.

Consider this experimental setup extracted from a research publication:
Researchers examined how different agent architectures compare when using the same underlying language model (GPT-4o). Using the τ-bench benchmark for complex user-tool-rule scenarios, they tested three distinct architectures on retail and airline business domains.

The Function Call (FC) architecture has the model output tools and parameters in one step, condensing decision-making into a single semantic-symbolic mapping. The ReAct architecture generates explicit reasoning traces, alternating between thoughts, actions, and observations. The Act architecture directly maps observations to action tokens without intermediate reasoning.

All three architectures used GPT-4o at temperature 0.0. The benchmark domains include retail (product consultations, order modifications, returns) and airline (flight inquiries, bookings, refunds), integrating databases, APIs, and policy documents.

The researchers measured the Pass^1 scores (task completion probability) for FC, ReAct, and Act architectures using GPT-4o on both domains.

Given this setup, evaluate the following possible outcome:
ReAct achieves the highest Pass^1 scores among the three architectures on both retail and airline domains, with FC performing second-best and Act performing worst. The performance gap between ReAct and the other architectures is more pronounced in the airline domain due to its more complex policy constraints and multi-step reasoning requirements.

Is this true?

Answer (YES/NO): NO